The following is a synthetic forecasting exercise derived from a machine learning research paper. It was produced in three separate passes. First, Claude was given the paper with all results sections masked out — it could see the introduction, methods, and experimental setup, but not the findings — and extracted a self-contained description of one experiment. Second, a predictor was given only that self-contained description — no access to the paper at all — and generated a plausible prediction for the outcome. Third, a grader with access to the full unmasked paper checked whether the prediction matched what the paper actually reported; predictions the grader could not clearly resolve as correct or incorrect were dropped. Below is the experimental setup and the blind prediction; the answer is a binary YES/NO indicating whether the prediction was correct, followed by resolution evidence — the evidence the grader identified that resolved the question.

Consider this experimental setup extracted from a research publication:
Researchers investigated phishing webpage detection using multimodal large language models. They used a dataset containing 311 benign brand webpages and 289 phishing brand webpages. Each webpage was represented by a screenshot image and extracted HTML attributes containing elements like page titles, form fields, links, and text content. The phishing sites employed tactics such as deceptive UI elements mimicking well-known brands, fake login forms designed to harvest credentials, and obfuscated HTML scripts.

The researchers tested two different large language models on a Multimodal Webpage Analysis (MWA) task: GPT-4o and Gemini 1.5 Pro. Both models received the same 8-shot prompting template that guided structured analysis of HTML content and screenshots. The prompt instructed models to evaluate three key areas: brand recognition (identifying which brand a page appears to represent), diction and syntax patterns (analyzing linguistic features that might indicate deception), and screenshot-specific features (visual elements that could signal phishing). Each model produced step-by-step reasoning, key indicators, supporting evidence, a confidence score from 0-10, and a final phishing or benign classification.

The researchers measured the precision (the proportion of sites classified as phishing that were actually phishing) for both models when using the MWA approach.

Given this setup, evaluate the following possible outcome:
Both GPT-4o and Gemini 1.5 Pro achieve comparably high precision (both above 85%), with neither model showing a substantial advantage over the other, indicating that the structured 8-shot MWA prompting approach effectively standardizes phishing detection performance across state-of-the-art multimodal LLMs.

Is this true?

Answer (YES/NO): NO